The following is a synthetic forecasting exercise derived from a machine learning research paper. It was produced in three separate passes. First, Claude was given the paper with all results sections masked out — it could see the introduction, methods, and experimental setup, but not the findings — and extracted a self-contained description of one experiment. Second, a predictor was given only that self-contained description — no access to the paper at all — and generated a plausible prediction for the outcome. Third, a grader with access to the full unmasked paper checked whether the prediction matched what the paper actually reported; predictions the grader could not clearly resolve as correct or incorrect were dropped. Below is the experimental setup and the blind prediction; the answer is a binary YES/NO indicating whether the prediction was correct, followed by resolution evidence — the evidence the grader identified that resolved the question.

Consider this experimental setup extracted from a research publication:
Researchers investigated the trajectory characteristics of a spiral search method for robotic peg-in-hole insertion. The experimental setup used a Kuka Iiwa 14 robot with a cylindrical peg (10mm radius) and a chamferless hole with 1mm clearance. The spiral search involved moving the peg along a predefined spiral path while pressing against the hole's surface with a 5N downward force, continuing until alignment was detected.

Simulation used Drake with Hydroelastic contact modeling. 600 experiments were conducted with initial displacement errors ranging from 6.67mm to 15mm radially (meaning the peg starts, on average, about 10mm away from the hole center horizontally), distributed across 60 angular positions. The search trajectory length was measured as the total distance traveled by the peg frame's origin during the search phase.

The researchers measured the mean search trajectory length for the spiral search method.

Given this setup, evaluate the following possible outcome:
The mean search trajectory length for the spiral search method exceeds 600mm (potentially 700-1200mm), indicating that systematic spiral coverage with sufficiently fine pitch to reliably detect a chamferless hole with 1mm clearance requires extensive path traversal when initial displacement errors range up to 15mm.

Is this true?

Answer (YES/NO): NO